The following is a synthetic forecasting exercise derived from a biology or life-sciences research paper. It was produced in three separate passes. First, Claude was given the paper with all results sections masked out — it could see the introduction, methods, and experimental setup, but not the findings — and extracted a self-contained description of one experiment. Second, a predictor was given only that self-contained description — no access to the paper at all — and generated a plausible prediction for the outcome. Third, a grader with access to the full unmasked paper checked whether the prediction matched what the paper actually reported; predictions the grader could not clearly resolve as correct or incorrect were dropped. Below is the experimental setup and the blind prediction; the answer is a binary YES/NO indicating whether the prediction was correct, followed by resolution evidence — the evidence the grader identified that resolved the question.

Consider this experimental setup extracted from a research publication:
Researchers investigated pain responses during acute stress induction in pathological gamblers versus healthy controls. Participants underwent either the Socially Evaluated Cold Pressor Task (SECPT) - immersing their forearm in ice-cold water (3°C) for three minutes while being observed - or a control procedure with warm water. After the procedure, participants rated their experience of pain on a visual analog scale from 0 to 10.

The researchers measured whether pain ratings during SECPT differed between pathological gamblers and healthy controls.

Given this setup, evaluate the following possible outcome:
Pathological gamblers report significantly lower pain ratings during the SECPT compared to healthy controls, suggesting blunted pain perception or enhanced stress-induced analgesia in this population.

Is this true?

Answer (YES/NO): NO